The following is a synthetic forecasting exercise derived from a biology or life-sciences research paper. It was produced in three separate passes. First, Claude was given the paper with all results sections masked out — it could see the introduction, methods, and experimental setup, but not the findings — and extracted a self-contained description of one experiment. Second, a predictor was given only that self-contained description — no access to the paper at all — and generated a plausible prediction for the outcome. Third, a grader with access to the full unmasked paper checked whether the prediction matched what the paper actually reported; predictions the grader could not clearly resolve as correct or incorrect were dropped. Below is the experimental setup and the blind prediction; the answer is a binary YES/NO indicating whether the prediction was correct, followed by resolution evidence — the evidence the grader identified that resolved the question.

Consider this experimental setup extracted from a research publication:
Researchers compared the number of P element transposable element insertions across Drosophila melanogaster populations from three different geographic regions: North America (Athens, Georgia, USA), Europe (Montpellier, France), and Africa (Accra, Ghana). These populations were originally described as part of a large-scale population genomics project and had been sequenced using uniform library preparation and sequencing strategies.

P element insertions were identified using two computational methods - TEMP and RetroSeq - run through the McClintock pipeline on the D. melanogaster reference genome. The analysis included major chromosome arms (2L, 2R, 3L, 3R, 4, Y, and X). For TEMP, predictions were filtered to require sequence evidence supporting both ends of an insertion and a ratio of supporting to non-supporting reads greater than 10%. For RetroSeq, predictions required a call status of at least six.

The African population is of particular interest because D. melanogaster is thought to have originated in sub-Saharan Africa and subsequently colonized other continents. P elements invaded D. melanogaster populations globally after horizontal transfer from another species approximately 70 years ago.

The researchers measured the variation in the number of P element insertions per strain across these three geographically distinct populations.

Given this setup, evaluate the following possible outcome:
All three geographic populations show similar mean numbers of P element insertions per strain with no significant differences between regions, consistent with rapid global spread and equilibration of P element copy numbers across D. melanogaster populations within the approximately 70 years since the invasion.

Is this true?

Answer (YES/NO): NO